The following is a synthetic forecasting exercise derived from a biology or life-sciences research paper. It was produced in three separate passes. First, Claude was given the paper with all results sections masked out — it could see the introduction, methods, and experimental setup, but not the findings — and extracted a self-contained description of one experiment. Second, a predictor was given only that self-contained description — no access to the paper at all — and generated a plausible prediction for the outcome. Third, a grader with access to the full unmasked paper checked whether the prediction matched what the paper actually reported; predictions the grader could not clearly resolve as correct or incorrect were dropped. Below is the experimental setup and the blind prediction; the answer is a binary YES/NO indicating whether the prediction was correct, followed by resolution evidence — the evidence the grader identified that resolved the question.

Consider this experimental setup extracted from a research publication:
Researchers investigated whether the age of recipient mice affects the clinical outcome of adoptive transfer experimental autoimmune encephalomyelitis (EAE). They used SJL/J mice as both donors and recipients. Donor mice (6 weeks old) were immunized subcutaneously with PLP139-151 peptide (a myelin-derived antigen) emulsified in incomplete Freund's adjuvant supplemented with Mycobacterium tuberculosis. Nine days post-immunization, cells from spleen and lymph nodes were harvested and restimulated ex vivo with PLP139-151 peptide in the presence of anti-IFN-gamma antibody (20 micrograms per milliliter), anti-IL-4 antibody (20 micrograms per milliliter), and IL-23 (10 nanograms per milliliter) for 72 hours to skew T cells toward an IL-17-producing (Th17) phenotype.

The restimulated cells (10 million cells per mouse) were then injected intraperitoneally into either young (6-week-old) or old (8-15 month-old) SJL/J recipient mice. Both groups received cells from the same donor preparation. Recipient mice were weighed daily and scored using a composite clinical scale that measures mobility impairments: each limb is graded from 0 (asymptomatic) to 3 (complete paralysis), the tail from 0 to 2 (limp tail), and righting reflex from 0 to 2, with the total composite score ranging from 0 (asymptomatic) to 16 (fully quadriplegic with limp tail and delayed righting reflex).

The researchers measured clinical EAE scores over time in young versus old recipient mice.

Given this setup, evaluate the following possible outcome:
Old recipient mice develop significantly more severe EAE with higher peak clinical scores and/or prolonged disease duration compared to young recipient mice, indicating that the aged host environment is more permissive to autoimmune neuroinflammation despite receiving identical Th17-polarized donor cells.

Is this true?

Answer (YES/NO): YES